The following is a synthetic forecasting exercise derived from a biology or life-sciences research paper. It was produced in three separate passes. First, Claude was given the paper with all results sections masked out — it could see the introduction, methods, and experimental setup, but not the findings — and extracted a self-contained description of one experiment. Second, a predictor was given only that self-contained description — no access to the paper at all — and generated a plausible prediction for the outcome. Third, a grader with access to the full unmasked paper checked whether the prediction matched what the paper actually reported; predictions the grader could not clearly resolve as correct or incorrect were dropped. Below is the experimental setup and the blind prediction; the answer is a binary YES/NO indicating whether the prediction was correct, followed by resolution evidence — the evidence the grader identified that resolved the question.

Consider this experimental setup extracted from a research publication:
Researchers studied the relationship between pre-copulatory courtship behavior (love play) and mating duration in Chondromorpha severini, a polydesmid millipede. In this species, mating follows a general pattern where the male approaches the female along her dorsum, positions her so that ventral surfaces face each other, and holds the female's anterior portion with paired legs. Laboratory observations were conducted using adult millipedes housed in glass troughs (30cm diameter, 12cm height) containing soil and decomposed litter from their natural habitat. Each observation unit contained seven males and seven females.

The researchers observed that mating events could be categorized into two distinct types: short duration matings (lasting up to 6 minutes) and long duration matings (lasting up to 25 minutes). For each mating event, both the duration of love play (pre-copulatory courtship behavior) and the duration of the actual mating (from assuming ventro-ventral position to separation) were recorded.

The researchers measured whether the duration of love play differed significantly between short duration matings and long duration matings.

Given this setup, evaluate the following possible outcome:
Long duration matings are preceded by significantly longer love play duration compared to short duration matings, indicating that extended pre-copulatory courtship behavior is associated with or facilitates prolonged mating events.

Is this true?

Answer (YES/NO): NO